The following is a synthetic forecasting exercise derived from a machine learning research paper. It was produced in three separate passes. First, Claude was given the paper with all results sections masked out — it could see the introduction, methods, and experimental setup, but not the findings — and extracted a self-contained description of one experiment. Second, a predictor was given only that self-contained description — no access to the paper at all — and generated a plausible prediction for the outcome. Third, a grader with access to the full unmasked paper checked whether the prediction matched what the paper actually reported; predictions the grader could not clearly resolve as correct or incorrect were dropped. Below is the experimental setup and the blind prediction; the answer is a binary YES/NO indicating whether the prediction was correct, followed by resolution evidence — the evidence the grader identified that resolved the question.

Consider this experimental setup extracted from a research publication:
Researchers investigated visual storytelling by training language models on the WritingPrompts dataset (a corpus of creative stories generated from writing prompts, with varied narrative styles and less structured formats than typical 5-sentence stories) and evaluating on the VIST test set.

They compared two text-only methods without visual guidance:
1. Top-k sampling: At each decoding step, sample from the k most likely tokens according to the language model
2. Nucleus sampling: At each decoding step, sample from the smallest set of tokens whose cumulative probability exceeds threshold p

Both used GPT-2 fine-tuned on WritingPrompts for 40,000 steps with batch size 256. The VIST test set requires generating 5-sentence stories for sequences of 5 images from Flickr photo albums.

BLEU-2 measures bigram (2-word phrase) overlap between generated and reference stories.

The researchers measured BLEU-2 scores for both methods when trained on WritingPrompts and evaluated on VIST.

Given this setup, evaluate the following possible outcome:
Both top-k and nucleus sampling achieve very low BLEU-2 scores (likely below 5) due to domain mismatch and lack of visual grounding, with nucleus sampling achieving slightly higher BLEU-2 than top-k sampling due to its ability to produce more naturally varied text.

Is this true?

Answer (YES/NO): NO